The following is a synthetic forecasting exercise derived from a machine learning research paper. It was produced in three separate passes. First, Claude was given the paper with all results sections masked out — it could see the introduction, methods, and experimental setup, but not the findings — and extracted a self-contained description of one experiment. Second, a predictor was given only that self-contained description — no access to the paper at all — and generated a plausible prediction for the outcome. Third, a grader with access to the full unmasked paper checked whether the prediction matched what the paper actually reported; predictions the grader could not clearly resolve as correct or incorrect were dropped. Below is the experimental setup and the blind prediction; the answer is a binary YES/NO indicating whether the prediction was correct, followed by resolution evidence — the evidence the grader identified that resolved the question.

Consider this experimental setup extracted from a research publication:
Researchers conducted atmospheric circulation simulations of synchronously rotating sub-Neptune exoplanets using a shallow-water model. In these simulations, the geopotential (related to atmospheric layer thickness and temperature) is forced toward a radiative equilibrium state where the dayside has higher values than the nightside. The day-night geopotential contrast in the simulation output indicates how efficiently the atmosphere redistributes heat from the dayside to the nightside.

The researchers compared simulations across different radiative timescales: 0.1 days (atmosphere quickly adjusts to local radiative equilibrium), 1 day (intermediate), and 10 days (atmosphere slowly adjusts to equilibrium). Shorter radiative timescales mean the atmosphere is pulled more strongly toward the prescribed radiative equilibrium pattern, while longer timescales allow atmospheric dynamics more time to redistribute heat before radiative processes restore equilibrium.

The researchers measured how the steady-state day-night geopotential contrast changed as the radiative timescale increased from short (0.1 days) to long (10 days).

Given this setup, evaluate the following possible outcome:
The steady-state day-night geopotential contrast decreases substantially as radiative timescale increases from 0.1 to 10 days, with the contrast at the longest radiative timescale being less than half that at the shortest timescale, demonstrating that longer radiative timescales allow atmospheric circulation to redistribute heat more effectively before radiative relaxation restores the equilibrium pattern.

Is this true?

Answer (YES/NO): YES